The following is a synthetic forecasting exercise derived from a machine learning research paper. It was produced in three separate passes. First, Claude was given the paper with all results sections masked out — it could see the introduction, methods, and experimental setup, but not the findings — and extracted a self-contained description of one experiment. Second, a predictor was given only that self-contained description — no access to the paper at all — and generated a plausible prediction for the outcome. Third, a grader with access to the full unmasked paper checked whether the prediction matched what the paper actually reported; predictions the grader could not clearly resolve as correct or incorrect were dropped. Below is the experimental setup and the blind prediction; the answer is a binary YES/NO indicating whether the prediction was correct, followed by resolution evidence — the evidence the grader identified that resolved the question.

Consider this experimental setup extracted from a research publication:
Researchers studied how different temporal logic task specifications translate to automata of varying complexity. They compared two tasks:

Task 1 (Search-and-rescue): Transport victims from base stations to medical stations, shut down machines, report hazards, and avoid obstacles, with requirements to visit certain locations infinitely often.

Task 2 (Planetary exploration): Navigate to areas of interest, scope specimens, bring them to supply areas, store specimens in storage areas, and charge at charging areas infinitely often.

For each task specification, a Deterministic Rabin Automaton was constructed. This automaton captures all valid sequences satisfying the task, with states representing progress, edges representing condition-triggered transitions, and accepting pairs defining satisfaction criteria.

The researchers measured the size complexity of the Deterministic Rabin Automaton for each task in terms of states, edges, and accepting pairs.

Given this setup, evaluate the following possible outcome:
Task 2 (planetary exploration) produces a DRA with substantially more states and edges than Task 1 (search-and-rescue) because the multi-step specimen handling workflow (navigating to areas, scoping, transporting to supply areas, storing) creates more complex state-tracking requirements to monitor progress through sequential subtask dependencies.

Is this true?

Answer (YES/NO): NO